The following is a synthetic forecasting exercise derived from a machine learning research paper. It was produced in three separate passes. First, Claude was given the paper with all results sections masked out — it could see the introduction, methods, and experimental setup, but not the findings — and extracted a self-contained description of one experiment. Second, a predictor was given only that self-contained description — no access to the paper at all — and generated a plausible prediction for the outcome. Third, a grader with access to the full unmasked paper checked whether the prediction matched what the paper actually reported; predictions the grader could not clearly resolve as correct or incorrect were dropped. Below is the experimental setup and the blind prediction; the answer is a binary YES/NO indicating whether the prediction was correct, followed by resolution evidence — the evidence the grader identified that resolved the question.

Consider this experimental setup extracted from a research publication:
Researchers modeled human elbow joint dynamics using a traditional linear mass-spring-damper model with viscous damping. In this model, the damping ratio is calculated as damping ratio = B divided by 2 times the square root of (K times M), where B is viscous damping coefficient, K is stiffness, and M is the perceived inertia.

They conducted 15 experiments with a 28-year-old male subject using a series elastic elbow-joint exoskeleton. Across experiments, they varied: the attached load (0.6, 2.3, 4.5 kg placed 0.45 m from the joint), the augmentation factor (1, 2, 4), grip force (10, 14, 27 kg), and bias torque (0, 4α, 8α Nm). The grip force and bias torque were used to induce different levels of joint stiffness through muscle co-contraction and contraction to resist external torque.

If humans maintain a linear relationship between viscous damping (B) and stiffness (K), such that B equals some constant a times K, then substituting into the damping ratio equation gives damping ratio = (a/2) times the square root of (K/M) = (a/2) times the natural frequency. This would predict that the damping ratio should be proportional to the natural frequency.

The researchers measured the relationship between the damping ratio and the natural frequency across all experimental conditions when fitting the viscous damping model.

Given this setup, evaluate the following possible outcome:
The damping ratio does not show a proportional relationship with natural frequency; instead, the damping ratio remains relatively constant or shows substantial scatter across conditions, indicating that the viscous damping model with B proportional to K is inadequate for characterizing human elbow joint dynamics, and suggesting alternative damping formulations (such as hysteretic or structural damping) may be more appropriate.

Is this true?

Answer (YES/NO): YES